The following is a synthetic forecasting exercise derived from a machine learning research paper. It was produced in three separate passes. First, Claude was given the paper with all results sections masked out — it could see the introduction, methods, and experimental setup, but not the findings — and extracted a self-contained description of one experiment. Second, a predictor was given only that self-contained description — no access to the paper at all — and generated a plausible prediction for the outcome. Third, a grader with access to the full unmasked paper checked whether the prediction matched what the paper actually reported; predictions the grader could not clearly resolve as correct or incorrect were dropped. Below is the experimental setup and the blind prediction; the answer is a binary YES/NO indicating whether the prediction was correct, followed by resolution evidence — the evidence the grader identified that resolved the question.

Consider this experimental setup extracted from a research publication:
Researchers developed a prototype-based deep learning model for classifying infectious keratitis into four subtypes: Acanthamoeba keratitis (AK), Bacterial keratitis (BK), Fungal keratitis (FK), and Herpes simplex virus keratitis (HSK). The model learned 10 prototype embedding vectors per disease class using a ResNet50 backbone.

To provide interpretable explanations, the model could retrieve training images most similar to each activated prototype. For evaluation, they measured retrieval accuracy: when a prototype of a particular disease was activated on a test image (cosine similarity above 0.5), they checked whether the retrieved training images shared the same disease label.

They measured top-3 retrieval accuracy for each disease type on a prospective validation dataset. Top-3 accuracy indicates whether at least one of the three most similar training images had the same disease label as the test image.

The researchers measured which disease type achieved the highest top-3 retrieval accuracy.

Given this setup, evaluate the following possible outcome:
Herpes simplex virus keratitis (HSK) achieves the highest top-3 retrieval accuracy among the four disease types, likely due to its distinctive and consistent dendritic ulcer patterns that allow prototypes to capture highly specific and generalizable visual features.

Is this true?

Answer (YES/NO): YES